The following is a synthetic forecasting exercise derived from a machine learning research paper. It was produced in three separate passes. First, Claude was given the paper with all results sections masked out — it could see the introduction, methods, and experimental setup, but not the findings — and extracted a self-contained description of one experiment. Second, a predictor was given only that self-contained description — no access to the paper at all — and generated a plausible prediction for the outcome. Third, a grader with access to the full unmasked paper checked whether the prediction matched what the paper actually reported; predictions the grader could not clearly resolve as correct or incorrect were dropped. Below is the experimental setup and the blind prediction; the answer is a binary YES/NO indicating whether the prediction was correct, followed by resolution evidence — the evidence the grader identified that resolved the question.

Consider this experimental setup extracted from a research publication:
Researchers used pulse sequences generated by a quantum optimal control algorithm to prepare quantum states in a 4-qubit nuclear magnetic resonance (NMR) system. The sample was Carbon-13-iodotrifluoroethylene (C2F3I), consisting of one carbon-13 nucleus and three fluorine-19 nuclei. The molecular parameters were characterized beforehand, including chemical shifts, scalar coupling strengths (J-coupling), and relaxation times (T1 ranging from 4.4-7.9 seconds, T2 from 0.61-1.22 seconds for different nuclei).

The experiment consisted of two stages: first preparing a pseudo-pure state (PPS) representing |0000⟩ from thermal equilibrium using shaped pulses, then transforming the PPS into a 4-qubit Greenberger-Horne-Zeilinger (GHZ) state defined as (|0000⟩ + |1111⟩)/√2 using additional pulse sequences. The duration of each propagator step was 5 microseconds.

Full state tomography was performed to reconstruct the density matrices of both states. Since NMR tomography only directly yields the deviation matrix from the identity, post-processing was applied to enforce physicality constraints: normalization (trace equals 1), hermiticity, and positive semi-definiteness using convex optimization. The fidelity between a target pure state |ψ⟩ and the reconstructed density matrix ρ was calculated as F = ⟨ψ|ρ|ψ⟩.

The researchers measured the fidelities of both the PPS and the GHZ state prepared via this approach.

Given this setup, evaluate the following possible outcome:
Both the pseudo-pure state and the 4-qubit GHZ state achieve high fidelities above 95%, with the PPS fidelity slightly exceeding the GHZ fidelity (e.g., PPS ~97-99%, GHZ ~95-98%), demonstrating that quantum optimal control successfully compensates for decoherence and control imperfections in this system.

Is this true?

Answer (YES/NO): YES